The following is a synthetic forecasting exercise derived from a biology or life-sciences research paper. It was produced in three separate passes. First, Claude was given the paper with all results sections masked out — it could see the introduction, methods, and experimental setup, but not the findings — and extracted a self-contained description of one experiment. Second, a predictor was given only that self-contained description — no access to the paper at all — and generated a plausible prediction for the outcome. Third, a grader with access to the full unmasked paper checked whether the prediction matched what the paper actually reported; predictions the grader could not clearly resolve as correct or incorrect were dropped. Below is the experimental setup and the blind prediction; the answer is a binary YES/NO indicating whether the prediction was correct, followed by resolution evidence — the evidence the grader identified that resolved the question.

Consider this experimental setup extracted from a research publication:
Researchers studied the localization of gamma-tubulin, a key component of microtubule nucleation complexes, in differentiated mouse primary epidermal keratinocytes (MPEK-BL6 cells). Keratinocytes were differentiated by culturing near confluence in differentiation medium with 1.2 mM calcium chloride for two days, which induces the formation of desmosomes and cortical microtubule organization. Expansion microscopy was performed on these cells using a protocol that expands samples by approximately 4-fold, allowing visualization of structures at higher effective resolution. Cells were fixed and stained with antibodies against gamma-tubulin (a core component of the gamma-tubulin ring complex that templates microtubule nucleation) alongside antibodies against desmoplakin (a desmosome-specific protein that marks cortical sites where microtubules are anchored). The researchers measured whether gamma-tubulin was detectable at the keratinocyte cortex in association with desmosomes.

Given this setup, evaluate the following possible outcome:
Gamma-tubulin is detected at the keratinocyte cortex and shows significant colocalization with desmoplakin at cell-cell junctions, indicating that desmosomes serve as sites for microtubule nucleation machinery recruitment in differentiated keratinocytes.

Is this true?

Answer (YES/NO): NO